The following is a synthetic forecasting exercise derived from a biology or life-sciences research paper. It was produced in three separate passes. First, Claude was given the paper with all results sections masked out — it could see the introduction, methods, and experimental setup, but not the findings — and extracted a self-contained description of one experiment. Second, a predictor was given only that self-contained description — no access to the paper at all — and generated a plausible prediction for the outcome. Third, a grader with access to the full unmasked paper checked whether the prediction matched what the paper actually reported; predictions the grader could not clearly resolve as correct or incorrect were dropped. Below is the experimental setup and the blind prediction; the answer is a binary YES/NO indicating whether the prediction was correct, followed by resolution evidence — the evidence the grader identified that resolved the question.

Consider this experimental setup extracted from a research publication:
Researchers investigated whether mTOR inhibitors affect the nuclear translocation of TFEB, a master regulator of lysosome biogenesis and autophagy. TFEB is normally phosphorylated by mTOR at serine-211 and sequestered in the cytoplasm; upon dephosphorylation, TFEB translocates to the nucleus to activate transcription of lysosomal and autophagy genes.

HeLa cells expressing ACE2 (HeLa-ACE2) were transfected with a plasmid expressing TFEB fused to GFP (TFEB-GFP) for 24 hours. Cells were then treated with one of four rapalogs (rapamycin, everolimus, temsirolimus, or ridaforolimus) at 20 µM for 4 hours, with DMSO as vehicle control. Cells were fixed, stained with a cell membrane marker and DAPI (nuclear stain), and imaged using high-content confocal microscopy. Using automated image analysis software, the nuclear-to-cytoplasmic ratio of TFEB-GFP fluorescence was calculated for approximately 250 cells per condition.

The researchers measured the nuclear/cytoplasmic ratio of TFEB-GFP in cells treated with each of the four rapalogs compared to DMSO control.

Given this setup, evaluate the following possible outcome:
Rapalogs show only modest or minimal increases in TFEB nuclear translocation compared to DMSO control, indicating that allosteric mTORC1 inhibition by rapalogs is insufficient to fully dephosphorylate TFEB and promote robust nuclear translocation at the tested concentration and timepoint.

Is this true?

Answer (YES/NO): NO